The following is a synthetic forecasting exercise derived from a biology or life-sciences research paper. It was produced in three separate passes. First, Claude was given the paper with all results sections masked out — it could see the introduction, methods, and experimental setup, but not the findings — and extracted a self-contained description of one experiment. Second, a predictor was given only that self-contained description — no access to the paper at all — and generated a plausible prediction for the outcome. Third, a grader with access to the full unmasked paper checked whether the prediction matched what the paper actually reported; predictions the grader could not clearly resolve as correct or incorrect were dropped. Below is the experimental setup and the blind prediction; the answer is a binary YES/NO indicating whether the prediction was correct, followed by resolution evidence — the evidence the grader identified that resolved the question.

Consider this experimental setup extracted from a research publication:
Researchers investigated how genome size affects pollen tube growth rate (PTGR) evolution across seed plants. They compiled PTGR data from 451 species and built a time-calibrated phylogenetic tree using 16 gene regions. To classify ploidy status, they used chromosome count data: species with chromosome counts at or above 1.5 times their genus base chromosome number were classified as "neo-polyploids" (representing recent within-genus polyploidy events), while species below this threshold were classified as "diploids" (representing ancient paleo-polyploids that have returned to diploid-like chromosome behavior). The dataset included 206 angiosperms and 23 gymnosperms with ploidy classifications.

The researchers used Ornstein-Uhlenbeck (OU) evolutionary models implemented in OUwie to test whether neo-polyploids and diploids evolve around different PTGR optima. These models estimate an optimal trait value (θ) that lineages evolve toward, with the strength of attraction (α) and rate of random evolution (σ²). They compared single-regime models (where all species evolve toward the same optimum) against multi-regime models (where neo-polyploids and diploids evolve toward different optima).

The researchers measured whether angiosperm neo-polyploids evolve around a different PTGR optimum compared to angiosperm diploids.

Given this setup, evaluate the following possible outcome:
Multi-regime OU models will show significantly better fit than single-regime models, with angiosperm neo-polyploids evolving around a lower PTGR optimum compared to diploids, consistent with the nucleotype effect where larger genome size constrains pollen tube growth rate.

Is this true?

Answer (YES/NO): NO